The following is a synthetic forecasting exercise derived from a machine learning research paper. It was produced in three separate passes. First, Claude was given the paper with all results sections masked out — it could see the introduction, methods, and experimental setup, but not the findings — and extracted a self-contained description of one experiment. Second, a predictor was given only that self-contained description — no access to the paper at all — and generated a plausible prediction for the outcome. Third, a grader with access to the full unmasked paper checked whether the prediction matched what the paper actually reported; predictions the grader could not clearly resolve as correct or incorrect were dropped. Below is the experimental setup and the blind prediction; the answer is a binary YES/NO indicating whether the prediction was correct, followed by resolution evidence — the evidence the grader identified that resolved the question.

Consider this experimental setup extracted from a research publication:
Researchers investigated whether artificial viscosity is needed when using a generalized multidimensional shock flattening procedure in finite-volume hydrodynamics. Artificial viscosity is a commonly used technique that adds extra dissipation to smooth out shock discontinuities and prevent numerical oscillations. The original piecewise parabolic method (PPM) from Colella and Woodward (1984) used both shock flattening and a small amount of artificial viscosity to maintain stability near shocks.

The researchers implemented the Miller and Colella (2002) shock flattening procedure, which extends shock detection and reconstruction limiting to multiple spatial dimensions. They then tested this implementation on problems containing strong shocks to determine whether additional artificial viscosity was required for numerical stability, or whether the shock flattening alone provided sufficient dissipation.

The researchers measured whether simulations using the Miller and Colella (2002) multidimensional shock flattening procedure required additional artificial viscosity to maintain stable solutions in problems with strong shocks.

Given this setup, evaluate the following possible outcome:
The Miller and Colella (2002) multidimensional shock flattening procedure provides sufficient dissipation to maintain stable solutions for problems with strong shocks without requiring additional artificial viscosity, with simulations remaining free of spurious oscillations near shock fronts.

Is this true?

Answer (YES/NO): YES